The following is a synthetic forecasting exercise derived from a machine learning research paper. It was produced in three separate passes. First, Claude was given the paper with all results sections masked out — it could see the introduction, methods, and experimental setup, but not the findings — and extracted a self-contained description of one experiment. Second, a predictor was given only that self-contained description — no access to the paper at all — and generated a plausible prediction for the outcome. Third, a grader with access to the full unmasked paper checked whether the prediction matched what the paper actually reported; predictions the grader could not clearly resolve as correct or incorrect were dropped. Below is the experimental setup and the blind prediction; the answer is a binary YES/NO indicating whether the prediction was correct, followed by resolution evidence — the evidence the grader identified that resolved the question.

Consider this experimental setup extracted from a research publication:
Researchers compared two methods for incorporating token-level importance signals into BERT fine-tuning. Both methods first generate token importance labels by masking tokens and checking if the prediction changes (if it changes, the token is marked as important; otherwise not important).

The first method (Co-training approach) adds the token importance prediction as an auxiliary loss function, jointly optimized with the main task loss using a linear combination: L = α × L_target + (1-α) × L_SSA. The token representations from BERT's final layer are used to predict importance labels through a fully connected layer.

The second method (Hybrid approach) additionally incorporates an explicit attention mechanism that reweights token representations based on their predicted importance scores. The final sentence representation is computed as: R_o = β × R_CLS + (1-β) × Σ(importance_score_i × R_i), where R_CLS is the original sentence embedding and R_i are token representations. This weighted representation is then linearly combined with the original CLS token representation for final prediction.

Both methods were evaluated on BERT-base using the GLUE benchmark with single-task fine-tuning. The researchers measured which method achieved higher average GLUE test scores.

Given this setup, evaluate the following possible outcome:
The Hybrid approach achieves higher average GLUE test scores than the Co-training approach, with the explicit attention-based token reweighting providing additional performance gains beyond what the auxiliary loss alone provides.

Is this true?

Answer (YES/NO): YES